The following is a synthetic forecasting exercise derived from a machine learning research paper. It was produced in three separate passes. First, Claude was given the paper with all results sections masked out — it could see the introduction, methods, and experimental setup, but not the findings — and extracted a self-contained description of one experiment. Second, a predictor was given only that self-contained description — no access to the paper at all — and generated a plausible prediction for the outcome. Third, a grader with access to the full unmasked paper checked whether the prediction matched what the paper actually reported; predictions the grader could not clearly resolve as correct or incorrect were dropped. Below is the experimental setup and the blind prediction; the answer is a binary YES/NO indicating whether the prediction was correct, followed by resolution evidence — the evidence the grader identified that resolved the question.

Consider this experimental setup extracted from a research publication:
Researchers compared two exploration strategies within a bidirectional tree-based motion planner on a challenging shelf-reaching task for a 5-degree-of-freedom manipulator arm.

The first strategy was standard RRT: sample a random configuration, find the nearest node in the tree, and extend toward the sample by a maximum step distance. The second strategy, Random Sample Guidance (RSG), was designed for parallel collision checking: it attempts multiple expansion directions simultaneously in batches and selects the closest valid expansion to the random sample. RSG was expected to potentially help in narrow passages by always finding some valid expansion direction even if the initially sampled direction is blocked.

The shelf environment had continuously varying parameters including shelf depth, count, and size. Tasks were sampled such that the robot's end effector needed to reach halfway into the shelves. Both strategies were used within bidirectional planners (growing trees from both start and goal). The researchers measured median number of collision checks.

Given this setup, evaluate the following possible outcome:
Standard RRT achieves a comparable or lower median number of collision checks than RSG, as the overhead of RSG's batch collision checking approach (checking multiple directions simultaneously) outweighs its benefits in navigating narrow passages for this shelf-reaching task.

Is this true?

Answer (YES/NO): YES